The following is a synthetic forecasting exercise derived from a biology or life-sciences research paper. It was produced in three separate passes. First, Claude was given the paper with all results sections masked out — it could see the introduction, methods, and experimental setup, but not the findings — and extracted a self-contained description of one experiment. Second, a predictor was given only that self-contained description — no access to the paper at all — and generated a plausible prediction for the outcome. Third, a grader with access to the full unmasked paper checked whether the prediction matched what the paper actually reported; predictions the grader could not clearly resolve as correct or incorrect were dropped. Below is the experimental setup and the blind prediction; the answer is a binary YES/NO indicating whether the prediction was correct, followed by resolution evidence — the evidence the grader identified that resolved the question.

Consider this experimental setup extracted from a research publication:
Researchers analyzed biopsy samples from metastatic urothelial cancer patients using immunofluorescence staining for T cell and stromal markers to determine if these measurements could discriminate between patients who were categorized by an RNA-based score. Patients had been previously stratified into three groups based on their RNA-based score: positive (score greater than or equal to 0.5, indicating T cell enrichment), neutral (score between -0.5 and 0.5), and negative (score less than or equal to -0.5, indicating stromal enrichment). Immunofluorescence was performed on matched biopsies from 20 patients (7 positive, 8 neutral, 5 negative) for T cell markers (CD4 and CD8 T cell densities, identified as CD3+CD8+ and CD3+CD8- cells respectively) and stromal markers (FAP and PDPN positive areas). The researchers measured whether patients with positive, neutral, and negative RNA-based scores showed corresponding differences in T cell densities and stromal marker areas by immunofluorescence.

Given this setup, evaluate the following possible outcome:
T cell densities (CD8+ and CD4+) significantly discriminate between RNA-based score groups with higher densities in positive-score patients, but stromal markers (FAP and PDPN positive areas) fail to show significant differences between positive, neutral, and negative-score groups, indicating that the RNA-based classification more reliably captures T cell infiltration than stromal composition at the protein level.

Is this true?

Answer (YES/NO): NO